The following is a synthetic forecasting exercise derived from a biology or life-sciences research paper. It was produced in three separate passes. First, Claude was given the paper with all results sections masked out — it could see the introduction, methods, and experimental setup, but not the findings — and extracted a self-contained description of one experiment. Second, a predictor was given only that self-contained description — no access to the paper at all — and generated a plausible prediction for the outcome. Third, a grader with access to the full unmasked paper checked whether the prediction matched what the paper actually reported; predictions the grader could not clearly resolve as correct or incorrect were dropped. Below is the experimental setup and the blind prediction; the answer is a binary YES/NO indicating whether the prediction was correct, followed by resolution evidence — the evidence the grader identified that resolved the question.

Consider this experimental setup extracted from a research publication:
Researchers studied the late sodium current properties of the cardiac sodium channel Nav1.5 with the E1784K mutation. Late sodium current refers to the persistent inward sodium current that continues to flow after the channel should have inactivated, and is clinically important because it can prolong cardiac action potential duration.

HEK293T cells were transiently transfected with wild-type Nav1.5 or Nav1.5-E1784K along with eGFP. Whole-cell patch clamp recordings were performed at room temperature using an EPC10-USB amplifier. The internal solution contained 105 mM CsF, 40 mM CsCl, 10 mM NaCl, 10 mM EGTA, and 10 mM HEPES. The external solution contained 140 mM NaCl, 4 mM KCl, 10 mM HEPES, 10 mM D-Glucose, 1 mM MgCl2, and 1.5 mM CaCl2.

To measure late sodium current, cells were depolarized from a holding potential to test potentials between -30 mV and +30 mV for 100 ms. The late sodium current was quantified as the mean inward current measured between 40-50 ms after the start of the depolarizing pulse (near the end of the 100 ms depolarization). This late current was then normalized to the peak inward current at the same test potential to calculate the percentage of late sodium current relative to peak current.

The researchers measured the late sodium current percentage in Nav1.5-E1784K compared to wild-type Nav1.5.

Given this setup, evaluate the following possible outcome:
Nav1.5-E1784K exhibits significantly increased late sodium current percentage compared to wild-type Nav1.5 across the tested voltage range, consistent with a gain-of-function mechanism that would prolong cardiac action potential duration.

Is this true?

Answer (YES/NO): YES